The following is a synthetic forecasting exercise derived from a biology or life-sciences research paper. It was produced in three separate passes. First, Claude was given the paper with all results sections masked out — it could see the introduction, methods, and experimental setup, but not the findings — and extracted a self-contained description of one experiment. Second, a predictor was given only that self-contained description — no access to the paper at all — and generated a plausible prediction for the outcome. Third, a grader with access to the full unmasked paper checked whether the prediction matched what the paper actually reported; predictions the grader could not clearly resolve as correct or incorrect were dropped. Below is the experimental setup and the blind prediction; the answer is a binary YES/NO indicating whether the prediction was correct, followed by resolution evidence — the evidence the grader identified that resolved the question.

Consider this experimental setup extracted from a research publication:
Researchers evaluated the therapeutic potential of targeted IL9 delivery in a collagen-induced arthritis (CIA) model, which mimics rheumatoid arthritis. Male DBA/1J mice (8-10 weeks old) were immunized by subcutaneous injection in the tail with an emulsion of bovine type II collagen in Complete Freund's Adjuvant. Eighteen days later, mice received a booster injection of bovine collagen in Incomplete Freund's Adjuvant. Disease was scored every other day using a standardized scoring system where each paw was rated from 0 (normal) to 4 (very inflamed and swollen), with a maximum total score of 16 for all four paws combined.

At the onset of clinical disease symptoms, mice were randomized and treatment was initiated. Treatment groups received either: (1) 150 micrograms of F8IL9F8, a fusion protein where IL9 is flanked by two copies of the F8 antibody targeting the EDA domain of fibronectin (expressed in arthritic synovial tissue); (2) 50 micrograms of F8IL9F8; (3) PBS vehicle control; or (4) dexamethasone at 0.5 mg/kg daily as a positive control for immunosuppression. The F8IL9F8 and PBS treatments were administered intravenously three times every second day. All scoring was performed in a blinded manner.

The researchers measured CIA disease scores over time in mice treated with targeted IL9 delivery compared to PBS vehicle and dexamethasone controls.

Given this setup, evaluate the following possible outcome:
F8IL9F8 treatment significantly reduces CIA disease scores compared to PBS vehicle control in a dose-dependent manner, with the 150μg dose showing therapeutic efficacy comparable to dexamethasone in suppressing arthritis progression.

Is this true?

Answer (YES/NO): NO